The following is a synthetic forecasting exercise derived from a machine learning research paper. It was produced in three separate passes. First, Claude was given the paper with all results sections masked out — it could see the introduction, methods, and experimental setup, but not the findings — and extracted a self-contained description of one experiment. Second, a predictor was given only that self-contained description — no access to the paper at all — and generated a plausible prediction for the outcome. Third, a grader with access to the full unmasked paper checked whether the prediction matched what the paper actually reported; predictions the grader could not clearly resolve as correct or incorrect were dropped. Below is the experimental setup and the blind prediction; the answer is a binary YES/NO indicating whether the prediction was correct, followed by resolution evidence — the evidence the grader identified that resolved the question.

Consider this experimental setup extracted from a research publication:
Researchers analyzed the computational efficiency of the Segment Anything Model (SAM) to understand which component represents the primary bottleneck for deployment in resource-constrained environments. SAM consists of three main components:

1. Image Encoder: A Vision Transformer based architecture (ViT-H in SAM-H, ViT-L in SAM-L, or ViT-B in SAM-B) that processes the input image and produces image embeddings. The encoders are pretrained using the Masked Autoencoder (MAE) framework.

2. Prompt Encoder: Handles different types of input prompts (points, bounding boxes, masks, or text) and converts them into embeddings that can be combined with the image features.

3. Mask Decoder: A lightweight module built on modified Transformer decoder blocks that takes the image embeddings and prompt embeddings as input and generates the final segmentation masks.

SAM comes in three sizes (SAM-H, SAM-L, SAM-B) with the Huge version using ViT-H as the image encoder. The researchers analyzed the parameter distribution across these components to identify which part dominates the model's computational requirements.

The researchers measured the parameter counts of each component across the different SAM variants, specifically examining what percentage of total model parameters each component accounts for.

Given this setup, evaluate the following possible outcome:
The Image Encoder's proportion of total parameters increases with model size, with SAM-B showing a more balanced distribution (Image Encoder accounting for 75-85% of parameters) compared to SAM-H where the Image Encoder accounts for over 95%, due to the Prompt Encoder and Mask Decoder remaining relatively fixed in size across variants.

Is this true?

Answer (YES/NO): NO